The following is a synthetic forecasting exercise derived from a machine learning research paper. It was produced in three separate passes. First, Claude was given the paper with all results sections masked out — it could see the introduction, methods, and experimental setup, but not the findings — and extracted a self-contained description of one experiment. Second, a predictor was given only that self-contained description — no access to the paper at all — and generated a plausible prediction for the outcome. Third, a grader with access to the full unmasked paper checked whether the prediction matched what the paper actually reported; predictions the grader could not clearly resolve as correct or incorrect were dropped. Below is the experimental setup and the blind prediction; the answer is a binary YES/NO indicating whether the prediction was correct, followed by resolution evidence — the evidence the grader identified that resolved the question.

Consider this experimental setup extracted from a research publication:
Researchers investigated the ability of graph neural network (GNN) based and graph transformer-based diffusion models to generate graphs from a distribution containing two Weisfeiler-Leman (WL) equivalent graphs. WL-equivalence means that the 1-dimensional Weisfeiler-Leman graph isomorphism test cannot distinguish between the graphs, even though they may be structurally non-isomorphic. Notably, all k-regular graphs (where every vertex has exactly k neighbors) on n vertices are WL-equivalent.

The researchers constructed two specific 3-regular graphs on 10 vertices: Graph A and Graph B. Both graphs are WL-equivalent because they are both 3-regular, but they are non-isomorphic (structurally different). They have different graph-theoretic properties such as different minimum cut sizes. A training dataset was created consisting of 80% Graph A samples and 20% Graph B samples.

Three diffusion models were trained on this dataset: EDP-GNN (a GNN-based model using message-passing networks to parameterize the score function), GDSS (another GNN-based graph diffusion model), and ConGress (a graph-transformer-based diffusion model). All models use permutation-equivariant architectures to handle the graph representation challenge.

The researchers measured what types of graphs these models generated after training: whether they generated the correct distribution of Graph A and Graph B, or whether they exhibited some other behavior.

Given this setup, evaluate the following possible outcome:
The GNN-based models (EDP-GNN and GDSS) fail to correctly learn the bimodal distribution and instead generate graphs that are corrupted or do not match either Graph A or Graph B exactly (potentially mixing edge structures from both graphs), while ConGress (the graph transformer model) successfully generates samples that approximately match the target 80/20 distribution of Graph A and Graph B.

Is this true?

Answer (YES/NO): NO